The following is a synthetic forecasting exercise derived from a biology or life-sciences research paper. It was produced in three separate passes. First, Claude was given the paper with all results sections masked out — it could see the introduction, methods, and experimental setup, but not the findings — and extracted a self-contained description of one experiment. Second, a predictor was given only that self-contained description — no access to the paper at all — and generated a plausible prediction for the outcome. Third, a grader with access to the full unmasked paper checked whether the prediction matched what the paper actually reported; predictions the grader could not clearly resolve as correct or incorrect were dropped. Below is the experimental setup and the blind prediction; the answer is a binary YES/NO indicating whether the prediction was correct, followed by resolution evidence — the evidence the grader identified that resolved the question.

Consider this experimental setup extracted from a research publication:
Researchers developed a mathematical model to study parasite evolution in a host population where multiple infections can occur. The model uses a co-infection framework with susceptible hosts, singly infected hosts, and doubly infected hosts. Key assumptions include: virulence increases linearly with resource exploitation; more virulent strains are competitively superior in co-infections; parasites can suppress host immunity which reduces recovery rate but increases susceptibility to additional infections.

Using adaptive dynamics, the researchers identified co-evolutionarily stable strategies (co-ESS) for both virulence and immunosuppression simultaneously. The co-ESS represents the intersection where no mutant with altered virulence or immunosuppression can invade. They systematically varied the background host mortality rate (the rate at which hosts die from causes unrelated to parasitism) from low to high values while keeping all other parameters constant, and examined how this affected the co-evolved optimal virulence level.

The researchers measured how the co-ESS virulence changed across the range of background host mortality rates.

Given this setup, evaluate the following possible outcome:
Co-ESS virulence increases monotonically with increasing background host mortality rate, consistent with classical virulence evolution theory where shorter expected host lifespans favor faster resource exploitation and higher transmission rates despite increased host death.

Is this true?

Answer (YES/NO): NO